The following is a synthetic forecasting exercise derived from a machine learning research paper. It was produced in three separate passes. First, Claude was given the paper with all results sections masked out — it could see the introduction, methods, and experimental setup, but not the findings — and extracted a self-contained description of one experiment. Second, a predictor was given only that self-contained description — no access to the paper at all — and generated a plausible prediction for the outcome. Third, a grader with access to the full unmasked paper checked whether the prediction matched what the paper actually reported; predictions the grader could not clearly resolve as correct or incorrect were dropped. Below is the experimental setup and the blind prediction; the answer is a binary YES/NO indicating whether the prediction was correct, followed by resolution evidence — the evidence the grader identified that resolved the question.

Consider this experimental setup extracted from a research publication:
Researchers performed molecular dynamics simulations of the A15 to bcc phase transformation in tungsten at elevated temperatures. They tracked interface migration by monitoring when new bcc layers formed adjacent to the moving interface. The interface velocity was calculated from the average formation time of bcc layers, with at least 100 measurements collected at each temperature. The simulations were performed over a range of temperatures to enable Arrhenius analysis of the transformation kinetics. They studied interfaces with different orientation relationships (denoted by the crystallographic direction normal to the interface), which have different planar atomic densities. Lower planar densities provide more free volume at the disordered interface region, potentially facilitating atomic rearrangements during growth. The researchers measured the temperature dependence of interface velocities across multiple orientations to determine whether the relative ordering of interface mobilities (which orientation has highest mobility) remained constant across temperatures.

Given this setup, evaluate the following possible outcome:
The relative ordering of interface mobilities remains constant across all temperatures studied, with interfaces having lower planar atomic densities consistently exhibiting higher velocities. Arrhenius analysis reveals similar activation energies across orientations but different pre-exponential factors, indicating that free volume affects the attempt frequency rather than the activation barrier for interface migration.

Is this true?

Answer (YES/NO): NO